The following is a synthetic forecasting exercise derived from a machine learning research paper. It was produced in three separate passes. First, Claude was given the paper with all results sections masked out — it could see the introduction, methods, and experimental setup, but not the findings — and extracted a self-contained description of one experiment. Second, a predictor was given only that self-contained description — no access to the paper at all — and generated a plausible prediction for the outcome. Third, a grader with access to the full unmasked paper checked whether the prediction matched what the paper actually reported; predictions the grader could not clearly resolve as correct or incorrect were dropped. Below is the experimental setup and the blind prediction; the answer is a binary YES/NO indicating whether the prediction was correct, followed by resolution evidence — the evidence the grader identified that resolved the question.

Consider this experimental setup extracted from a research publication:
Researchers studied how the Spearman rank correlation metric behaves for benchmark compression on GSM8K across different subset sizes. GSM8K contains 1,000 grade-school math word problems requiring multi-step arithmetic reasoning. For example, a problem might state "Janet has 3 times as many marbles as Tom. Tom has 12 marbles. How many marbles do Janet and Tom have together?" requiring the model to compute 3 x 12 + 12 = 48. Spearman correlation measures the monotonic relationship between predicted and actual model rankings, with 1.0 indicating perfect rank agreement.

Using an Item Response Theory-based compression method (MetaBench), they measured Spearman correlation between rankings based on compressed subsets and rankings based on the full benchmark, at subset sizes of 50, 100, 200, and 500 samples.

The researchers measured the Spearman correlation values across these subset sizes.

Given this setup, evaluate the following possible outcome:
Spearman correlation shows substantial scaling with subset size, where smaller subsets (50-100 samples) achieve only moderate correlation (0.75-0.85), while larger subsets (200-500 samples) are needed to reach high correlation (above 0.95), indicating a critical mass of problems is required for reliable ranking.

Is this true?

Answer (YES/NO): NO